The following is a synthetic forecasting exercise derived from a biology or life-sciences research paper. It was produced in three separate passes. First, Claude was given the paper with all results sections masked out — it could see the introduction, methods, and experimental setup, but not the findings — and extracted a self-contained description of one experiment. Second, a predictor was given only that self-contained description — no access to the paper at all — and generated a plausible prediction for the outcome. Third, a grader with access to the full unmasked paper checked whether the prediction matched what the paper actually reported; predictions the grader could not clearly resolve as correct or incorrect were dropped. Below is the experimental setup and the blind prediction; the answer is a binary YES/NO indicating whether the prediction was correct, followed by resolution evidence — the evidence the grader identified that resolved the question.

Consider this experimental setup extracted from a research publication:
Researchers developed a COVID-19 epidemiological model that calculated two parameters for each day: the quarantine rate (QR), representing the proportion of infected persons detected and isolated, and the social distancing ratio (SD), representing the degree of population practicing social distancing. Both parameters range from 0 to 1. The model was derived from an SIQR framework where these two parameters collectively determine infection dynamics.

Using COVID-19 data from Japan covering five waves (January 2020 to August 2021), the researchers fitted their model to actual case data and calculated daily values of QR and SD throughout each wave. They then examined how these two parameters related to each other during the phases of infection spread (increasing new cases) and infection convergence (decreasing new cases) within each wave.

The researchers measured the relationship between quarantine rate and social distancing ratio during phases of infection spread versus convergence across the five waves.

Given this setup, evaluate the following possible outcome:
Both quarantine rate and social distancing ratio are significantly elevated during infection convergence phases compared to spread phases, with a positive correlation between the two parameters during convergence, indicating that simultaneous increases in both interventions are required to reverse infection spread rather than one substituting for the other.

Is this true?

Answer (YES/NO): NO